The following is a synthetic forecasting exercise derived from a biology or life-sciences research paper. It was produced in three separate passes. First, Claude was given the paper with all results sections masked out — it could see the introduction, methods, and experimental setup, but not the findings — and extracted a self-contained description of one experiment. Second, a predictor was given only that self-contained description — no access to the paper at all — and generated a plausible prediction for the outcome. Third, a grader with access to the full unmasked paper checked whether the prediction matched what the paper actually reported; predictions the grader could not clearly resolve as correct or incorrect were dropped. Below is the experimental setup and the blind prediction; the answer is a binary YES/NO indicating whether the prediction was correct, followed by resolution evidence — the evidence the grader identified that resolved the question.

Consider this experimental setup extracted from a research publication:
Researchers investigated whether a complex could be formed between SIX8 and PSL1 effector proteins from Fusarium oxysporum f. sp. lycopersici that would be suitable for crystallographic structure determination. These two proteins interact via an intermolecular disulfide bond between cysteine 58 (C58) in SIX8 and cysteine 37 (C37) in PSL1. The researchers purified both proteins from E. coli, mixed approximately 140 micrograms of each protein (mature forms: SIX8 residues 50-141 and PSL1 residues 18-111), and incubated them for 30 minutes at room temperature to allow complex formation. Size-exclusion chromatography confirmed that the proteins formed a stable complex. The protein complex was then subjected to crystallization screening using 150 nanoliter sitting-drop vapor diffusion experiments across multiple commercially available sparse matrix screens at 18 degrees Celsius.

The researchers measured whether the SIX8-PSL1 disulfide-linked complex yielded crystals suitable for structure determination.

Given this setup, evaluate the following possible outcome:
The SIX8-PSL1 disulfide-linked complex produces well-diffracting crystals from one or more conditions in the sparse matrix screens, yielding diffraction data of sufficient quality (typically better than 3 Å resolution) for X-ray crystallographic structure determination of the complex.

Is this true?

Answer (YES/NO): NO